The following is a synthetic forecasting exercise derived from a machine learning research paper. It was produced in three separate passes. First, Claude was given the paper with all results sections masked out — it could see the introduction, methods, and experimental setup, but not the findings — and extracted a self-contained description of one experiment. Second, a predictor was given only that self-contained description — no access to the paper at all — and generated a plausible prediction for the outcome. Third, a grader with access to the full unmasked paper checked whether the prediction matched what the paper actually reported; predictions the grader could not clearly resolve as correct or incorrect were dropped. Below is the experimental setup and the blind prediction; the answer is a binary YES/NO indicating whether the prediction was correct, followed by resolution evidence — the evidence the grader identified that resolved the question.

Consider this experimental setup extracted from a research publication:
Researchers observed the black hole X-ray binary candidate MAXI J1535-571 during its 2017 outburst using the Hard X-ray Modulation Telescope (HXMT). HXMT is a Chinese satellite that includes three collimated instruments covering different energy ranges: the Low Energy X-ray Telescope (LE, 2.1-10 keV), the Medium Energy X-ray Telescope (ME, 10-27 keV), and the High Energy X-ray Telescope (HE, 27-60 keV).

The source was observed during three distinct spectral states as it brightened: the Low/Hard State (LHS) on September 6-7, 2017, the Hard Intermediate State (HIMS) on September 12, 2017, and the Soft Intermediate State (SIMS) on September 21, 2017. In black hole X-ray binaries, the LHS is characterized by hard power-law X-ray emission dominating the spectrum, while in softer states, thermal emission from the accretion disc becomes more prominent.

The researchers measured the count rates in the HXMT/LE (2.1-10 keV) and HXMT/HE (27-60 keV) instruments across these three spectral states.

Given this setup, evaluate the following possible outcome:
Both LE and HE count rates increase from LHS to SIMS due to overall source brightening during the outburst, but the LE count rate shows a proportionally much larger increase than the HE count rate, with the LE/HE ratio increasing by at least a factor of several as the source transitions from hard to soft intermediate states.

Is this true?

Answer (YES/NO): NO